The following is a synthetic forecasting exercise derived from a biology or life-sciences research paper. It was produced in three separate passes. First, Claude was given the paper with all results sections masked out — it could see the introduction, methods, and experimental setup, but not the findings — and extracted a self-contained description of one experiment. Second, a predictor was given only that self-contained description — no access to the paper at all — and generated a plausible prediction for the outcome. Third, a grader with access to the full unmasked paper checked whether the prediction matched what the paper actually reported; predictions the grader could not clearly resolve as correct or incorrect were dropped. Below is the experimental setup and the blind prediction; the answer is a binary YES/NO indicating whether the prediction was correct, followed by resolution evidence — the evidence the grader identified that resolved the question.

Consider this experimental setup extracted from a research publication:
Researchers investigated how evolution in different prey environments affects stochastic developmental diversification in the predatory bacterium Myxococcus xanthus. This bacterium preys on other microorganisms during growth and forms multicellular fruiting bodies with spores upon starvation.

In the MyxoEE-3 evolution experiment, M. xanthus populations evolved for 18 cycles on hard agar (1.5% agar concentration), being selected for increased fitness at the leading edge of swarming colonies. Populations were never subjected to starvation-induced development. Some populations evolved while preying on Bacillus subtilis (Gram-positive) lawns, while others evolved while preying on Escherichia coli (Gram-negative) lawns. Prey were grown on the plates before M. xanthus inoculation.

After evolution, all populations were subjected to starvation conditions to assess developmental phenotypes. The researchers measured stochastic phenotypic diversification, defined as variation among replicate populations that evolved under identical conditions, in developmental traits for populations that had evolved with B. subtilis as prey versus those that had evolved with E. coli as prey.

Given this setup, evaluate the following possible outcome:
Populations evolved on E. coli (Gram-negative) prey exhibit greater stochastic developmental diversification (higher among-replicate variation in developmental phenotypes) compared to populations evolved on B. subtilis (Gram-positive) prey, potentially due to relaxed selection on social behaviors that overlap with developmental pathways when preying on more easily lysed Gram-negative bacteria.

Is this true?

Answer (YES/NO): YES